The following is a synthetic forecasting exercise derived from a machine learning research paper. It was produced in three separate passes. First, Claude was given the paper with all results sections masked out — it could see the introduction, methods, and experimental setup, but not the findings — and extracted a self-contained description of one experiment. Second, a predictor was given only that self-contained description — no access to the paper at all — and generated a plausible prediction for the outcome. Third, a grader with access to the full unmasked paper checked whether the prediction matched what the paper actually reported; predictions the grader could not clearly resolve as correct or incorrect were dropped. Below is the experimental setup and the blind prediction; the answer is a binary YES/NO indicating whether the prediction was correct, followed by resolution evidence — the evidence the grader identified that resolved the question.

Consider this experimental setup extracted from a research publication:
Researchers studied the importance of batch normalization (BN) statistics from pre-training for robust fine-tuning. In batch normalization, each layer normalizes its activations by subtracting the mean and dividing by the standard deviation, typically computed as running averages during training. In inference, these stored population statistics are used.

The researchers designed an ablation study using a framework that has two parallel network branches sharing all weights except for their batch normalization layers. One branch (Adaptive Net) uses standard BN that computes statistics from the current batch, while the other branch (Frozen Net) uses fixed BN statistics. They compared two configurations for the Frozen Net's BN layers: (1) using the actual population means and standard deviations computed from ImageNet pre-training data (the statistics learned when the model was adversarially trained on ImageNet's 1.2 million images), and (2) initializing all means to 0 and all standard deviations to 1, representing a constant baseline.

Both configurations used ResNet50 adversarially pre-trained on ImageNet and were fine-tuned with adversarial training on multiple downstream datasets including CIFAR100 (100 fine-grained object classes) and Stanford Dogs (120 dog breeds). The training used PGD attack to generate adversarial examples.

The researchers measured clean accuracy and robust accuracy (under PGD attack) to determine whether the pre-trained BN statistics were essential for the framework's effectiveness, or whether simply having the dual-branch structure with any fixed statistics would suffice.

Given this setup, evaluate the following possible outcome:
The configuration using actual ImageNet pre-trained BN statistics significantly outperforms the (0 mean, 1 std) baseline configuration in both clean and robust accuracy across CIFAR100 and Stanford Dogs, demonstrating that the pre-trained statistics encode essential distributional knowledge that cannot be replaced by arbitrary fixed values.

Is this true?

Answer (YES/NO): YES